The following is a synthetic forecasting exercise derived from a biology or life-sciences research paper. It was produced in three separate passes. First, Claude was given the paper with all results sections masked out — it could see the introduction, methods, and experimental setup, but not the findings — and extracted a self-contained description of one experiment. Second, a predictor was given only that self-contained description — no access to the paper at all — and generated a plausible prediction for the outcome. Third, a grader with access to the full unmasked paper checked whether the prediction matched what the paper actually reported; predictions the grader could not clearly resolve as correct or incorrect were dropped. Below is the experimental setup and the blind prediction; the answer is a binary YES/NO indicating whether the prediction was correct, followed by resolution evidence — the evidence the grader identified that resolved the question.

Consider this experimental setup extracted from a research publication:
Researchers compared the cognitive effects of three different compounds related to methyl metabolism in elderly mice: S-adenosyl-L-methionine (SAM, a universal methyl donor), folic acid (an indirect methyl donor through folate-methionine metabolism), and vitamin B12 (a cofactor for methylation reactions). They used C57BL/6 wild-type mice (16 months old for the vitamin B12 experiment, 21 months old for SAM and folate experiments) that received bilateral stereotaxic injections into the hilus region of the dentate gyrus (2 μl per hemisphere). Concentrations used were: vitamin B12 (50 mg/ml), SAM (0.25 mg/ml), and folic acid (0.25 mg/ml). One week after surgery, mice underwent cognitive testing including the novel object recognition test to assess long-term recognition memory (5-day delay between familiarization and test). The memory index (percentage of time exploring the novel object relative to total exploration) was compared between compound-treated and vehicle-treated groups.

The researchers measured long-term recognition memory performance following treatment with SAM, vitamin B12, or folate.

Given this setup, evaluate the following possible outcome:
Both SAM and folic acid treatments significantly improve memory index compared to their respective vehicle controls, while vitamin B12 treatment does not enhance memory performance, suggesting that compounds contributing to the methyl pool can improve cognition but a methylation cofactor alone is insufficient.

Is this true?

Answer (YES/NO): NO